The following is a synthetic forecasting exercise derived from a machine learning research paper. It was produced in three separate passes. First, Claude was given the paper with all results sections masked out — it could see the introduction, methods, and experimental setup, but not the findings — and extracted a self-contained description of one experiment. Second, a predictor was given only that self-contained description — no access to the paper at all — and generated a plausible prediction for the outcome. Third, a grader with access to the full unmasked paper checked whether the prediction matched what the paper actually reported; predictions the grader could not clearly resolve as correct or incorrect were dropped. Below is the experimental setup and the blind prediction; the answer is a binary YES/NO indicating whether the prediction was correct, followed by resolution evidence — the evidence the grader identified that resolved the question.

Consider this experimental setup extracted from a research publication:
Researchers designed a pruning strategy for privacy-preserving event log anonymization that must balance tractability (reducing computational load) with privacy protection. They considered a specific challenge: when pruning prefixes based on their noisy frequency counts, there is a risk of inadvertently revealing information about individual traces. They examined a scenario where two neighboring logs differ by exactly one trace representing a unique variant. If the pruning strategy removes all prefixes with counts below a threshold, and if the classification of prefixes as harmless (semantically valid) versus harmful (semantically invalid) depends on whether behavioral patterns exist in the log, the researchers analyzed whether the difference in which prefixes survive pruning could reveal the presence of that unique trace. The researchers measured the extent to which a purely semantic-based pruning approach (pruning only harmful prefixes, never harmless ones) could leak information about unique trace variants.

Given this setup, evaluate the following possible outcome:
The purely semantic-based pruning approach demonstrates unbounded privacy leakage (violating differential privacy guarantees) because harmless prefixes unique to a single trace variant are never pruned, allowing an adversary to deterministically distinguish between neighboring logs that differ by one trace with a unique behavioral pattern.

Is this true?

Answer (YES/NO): NO